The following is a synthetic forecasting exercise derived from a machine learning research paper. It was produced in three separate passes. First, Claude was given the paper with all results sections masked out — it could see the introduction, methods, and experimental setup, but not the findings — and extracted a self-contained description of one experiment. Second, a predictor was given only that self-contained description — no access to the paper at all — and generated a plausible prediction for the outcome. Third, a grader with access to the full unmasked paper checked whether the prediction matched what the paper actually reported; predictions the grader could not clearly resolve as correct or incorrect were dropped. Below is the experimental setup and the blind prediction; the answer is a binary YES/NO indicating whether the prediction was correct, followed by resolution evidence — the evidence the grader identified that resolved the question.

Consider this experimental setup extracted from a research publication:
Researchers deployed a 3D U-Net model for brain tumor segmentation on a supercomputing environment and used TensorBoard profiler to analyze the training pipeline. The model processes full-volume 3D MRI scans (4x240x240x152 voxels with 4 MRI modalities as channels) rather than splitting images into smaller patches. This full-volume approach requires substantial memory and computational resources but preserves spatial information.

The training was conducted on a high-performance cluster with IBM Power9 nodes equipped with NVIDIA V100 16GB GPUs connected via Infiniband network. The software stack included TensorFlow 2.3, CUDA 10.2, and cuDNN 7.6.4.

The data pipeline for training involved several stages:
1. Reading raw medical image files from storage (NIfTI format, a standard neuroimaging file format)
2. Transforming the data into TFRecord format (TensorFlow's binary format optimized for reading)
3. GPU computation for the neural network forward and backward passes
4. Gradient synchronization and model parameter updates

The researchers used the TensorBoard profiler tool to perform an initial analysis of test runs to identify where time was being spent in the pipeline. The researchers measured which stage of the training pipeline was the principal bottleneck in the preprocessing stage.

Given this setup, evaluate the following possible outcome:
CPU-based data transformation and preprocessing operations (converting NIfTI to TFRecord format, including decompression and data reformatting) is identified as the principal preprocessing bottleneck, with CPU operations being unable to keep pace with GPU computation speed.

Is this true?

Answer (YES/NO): NO